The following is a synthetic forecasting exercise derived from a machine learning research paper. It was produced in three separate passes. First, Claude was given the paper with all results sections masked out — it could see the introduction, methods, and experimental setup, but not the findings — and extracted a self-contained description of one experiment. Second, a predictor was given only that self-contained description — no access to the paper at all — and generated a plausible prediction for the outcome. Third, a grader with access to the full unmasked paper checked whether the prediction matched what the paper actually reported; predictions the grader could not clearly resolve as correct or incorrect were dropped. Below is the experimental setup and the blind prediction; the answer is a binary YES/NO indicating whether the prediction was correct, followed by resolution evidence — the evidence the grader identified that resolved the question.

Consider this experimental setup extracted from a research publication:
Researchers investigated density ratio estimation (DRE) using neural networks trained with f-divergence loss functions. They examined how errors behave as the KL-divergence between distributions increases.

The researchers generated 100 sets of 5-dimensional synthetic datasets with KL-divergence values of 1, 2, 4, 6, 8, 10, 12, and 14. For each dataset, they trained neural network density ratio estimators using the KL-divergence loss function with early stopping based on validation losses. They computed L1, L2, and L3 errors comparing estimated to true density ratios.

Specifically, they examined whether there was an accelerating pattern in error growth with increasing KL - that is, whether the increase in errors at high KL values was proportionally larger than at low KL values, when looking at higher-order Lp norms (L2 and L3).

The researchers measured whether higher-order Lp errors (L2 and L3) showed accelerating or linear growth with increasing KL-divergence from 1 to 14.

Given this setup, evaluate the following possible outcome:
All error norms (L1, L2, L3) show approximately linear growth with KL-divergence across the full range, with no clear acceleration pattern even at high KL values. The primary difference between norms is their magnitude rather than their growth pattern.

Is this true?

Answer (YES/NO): NO